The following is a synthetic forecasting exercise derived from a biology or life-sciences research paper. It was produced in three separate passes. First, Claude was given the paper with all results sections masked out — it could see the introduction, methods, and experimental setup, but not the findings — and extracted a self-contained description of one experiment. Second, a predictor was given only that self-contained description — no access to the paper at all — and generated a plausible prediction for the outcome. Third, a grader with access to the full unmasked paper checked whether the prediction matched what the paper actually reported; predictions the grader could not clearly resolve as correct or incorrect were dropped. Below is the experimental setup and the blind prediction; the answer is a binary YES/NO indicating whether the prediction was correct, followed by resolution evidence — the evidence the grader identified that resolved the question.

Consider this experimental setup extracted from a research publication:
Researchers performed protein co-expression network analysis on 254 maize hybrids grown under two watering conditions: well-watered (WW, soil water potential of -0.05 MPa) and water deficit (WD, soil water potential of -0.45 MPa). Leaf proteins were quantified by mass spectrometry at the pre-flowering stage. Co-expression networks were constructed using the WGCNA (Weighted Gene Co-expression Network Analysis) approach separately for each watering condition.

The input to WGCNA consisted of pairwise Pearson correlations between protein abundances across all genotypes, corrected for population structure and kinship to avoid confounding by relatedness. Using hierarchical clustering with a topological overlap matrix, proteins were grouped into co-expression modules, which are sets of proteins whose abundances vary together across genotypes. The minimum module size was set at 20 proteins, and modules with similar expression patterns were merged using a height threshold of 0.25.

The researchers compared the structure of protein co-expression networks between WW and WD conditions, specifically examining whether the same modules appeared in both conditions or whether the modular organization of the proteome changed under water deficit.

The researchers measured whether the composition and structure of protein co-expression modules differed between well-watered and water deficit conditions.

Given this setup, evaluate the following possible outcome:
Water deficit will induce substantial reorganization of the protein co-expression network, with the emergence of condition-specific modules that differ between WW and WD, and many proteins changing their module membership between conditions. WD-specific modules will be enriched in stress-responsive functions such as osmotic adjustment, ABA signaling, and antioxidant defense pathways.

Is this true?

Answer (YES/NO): NO